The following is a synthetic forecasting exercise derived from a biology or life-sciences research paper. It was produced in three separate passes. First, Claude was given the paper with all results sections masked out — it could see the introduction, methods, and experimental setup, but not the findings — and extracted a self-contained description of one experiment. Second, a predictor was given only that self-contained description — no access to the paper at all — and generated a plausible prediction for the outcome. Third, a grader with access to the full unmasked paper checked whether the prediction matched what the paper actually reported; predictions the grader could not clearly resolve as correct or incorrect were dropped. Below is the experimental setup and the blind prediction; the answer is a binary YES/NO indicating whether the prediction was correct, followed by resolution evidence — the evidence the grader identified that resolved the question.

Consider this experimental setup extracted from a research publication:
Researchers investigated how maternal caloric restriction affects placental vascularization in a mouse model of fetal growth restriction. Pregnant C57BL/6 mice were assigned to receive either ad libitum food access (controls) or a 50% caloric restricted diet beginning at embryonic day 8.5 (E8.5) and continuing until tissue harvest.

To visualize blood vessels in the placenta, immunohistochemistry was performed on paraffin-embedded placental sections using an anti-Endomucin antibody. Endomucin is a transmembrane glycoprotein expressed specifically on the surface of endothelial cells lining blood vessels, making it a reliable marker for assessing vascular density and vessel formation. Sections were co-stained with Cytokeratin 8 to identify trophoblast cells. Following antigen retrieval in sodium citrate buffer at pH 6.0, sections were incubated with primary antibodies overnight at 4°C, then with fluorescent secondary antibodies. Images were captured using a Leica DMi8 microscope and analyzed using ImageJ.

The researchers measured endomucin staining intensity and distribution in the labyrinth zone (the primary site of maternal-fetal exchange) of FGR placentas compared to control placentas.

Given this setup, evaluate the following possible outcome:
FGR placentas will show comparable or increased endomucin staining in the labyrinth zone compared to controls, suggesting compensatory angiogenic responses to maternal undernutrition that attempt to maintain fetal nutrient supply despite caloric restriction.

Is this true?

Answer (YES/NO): YES